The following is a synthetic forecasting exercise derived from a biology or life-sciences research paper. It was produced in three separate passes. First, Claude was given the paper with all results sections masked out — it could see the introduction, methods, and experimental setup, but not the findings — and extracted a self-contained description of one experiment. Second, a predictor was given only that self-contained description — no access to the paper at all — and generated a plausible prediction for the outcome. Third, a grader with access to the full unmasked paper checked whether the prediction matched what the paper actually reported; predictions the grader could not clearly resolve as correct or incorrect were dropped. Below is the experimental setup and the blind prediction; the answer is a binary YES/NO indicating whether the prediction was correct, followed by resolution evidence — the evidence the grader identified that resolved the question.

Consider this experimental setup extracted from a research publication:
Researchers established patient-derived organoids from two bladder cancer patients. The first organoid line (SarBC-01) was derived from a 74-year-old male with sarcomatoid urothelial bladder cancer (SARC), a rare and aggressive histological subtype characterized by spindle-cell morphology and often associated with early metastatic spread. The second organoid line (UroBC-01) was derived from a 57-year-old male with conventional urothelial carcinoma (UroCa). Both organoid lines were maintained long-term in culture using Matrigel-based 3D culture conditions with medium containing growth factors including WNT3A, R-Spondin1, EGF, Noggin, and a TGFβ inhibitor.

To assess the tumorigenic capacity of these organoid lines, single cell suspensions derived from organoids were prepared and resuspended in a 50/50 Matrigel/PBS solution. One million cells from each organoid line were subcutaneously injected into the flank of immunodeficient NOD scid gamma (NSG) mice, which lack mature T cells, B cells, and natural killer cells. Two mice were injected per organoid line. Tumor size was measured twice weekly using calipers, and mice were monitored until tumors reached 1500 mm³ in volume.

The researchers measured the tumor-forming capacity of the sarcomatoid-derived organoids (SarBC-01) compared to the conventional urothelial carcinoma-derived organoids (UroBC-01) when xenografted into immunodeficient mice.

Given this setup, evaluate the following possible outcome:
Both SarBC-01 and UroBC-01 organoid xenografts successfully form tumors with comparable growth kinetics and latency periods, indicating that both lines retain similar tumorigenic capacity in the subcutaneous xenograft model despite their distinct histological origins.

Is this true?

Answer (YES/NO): NO